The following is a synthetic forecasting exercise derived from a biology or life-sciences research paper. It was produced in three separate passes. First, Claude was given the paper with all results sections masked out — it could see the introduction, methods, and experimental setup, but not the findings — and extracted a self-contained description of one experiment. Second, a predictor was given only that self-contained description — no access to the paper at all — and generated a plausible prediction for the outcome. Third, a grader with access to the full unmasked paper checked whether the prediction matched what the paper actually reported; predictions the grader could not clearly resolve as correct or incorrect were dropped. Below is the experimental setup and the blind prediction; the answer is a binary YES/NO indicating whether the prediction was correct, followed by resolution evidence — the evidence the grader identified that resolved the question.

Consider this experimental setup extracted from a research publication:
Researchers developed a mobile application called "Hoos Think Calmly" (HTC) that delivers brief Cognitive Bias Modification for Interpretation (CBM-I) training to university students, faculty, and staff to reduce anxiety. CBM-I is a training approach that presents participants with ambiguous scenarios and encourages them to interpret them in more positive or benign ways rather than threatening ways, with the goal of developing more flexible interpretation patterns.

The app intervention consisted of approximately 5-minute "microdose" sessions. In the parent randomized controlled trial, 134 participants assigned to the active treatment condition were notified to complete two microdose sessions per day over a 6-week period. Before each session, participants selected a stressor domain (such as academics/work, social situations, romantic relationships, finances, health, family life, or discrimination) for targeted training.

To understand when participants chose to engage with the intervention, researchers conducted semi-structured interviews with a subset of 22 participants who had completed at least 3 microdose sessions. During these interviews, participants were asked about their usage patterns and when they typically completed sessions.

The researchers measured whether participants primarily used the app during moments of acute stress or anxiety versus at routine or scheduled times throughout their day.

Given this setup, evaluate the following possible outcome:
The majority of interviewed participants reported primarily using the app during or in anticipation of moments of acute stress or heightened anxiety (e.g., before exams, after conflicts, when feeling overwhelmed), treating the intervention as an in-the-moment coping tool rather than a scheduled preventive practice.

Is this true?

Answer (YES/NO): NO